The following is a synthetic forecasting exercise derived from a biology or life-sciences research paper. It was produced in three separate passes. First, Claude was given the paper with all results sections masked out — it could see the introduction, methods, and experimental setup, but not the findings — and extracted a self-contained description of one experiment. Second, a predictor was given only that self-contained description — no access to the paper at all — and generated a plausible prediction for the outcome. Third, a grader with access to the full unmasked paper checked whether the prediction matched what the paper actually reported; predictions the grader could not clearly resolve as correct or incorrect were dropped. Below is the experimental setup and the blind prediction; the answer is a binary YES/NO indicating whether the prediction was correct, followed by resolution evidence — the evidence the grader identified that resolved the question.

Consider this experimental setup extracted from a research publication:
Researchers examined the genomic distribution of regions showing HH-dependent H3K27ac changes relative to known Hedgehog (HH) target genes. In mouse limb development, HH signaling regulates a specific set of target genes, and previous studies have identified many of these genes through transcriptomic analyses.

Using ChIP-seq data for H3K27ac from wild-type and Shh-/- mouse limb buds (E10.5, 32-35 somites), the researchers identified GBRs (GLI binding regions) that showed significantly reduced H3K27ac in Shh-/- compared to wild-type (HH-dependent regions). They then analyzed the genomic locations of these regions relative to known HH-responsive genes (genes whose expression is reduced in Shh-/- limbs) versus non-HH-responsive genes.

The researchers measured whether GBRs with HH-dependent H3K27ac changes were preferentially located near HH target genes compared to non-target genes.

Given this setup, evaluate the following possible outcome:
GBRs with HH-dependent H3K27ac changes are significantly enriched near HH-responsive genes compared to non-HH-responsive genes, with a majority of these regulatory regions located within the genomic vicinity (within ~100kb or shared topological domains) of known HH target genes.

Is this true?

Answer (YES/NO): NO